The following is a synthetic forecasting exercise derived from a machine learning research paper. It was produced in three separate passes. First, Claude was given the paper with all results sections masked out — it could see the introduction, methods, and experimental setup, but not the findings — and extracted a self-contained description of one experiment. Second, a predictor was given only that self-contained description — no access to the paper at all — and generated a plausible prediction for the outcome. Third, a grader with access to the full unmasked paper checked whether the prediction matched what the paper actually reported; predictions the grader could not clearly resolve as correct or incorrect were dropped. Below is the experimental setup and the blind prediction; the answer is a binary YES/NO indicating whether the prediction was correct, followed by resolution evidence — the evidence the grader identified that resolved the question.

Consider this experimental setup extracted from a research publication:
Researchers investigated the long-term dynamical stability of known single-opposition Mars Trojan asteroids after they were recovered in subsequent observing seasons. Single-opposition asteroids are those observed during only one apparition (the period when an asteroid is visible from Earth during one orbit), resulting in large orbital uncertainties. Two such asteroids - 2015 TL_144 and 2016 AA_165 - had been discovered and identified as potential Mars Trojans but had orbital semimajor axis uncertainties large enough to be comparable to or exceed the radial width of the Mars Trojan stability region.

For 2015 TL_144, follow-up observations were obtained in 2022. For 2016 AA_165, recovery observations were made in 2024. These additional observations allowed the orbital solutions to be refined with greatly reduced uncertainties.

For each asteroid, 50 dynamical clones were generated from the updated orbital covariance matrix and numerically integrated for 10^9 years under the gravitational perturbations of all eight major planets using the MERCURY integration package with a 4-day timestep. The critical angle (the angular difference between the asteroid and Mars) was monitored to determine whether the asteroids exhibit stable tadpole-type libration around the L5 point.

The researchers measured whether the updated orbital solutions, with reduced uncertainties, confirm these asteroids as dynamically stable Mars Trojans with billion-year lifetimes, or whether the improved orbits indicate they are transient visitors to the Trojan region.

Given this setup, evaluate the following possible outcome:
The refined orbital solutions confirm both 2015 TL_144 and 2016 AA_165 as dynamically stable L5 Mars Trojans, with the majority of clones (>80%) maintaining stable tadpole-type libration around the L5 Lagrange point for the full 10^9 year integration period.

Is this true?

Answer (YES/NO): YES